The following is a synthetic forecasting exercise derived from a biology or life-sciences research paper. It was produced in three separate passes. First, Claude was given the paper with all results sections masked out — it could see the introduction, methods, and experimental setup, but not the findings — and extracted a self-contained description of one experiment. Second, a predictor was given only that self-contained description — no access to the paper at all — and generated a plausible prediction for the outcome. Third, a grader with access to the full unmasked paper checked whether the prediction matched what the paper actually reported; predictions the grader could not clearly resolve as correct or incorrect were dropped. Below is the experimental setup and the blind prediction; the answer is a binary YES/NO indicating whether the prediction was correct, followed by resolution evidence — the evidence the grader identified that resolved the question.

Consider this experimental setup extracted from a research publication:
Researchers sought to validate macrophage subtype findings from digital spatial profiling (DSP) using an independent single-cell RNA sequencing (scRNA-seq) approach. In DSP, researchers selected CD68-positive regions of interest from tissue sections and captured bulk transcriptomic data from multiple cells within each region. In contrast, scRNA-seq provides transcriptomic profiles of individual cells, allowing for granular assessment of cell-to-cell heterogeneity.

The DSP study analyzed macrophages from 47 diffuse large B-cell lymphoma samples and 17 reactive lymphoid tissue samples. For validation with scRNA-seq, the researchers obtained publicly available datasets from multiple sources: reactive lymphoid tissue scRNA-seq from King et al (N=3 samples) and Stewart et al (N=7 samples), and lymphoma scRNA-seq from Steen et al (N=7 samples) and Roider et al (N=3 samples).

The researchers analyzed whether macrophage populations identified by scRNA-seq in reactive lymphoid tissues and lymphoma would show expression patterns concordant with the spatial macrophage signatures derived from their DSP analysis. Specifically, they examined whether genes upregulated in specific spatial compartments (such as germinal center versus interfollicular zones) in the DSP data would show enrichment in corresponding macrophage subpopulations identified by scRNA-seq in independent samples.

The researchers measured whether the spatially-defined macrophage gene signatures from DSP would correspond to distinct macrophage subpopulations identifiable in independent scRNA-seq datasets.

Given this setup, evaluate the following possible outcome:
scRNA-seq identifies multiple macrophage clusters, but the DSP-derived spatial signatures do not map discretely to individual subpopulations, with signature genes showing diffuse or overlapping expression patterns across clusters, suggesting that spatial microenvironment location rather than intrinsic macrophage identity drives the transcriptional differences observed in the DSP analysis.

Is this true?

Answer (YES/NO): NO